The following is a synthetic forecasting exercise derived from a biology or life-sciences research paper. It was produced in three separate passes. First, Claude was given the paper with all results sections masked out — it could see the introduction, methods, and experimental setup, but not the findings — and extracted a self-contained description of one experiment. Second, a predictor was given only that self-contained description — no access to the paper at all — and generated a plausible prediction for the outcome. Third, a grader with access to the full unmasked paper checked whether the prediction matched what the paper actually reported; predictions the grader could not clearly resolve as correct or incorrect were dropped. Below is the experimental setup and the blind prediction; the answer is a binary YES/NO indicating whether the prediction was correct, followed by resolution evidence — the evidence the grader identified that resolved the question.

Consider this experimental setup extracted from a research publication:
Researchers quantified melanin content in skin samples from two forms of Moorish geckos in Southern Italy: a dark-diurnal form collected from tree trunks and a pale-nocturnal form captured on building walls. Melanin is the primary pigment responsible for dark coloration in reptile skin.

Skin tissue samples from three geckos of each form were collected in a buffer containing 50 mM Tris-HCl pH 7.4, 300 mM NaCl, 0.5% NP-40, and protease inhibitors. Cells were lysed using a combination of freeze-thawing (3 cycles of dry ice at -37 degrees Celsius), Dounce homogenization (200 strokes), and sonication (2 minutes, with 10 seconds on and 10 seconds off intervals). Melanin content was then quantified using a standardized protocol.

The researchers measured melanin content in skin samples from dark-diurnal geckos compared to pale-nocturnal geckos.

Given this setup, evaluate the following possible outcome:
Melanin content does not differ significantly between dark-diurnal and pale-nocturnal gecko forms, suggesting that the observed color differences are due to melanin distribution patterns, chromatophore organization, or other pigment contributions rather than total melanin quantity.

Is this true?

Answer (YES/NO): NO